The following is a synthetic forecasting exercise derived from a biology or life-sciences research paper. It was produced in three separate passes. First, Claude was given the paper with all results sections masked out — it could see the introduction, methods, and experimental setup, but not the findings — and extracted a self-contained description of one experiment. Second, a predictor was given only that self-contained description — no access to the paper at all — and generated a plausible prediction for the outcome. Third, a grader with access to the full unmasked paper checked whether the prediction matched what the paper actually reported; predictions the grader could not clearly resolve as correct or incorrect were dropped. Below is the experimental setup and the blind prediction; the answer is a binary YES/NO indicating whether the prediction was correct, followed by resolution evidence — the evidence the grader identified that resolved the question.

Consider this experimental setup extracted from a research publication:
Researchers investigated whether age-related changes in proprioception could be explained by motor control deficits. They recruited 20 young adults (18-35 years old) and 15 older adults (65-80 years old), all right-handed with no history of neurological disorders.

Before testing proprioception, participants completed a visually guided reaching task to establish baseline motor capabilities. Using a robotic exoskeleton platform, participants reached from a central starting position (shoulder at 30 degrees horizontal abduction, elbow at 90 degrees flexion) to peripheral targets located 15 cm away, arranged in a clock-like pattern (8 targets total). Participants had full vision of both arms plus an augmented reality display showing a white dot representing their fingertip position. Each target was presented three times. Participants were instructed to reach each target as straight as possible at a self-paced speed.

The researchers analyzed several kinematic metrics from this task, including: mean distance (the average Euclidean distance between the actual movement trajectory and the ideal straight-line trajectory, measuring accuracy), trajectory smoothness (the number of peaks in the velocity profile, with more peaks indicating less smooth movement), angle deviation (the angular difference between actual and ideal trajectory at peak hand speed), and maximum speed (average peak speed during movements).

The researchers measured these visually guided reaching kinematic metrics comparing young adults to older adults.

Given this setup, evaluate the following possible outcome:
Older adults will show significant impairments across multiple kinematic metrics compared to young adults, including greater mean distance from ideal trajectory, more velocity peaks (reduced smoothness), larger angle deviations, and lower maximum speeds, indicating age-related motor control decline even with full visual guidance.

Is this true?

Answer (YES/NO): NO